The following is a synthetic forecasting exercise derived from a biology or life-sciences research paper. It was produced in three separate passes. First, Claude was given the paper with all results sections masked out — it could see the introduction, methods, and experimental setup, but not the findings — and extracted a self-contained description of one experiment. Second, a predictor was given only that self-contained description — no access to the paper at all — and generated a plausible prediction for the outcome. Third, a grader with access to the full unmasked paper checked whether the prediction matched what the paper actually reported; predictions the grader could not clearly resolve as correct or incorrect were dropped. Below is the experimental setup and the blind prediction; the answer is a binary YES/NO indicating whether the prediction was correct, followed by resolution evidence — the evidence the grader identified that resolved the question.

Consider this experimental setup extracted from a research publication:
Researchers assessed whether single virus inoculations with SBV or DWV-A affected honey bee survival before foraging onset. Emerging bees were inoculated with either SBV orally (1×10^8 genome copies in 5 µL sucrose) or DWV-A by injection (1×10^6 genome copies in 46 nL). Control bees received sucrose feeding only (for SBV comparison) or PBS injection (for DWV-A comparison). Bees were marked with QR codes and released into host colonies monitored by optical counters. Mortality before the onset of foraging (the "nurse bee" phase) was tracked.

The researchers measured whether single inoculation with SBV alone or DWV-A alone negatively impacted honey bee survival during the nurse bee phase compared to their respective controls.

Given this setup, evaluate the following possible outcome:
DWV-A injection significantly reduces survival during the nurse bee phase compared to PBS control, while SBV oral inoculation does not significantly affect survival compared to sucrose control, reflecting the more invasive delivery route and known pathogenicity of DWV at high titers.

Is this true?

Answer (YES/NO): NO